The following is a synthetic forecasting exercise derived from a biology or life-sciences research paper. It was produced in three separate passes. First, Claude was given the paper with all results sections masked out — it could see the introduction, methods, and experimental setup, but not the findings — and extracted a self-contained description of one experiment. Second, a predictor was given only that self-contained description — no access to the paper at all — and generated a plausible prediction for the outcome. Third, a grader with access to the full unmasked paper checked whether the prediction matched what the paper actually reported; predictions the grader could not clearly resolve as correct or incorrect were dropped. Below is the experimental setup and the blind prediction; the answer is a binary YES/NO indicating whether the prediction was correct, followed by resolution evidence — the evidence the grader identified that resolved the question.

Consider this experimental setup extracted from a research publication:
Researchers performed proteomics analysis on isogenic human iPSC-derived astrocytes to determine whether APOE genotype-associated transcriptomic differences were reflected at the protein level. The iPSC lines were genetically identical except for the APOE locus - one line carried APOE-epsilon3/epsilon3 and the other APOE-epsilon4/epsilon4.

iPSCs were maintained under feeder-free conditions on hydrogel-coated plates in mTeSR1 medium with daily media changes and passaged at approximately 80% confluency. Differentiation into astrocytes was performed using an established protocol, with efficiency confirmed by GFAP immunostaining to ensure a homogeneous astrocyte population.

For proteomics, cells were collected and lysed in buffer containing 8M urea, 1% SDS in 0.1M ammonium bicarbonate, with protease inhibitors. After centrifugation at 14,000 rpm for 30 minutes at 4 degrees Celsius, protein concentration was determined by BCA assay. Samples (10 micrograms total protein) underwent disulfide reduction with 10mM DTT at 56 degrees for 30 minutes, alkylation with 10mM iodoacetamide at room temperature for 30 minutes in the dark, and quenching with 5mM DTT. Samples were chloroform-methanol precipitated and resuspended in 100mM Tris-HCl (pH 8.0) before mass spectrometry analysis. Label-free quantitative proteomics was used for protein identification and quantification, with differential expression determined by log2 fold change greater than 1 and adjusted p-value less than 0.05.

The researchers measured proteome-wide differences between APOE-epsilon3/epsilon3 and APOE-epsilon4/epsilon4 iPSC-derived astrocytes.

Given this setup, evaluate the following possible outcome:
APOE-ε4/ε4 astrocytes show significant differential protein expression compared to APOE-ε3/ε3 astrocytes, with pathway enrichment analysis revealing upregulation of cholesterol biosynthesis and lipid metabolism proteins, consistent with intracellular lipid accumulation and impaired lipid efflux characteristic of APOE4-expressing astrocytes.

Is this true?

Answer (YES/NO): NO